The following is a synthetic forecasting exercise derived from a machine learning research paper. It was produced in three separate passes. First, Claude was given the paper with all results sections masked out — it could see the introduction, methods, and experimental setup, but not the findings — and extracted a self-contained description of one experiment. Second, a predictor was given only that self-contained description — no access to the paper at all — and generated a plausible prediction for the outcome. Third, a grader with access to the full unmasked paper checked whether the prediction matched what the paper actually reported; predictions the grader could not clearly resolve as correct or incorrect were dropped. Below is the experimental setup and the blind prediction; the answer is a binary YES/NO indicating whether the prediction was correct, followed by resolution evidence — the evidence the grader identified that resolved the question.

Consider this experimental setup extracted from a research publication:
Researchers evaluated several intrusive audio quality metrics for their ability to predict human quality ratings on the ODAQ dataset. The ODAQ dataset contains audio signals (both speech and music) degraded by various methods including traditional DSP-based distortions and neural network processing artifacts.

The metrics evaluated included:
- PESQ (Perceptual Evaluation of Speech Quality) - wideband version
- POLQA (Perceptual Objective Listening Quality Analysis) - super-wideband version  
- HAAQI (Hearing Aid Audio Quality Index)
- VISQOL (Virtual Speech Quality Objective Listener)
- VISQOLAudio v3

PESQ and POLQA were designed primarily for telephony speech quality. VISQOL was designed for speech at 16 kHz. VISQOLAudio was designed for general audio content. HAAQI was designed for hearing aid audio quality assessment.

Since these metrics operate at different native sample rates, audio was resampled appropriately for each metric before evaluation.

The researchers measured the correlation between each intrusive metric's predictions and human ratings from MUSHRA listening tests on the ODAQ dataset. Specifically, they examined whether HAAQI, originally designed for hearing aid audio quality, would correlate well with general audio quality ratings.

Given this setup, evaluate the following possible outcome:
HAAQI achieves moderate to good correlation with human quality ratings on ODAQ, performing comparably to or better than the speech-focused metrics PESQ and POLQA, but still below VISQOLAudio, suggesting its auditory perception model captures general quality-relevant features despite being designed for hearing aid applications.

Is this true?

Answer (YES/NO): NO